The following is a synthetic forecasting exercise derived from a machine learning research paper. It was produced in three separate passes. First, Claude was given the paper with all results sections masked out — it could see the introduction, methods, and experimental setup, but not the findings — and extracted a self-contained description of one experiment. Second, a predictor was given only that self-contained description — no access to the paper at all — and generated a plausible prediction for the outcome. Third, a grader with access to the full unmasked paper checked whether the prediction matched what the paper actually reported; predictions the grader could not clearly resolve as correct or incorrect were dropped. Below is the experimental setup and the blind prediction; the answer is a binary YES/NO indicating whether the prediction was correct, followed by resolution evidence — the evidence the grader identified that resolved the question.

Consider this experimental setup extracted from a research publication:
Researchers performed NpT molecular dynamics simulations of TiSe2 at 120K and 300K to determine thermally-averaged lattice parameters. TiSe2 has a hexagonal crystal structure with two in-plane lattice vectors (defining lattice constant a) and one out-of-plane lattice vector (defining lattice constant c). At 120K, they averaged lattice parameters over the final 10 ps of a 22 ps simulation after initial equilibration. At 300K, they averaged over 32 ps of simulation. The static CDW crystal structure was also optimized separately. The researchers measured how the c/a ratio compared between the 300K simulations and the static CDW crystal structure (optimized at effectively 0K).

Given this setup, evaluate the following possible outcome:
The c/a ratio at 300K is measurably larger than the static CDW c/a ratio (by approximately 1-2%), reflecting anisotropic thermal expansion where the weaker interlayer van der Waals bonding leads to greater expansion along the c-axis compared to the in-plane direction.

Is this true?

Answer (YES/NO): NO